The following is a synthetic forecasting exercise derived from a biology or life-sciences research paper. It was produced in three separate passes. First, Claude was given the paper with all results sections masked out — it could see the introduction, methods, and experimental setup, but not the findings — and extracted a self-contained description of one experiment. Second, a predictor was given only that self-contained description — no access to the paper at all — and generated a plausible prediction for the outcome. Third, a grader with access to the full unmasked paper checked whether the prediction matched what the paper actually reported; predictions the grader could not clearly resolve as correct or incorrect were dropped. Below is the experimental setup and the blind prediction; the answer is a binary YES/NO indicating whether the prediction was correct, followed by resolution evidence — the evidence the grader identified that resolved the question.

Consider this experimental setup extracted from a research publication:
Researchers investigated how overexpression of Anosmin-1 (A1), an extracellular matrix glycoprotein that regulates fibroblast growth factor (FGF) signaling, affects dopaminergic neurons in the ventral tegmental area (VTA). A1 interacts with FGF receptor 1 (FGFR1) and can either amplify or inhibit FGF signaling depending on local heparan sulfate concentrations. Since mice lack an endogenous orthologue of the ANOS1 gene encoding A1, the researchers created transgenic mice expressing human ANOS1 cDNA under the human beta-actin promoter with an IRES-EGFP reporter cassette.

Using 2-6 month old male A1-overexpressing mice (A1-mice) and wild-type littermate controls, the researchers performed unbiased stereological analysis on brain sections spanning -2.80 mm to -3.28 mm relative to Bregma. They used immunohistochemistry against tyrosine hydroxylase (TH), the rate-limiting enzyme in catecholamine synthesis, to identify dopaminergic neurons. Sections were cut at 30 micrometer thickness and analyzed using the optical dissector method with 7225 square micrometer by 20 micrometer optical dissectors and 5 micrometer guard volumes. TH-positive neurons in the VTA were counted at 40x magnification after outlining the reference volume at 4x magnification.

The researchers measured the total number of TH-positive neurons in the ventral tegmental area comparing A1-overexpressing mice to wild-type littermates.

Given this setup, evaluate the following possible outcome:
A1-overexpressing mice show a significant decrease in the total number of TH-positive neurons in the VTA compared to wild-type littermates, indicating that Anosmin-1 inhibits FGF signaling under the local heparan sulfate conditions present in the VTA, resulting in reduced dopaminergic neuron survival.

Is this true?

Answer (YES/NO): NO